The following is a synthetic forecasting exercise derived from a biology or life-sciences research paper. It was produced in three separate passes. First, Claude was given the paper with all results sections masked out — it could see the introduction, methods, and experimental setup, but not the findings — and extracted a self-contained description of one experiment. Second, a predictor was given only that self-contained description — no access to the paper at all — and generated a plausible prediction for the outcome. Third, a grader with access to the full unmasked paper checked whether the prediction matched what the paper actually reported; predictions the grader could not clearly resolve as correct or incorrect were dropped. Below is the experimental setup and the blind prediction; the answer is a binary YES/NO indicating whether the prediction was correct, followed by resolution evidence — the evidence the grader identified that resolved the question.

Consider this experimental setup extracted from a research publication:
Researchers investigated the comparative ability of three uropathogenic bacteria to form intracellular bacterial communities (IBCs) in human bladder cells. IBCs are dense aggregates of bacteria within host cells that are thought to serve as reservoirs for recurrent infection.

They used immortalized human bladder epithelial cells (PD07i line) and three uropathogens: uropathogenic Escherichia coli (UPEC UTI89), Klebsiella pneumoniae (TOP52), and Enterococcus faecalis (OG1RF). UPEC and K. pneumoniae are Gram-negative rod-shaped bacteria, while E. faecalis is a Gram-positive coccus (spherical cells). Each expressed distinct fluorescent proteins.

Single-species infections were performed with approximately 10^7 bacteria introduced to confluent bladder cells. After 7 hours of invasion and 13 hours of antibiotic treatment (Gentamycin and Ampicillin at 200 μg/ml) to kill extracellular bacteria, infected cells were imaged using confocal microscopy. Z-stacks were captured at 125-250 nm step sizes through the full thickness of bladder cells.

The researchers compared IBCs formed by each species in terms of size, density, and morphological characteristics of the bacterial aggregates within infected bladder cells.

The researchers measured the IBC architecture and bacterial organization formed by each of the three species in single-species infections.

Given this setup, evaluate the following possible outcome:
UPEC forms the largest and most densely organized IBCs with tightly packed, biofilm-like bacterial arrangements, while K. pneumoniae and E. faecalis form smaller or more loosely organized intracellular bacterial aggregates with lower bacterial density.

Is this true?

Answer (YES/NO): NO